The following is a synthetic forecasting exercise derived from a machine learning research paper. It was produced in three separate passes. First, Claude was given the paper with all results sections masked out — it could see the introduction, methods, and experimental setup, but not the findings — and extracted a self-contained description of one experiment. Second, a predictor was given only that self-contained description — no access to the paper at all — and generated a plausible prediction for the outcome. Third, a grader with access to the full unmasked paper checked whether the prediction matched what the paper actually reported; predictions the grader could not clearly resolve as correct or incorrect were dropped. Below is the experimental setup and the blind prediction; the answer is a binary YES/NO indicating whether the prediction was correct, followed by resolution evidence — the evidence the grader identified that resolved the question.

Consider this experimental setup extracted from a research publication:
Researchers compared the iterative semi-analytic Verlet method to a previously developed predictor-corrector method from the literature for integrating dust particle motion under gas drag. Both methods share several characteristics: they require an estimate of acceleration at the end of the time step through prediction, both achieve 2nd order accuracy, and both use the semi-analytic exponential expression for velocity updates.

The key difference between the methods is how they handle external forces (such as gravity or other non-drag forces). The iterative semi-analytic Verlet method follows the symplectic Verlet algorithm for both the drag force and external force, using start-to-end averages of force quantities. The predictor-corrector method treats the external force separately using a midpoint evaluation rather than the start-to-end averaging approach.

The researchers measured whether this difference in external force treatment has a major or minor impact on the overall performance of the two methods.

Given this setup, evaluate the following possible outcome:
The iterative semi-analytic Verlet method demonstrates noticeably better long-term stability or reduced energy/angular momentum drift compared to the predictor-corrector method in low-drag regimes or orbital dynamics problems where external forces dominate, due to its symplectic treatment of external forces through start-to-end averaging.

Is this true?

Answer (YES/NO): NO